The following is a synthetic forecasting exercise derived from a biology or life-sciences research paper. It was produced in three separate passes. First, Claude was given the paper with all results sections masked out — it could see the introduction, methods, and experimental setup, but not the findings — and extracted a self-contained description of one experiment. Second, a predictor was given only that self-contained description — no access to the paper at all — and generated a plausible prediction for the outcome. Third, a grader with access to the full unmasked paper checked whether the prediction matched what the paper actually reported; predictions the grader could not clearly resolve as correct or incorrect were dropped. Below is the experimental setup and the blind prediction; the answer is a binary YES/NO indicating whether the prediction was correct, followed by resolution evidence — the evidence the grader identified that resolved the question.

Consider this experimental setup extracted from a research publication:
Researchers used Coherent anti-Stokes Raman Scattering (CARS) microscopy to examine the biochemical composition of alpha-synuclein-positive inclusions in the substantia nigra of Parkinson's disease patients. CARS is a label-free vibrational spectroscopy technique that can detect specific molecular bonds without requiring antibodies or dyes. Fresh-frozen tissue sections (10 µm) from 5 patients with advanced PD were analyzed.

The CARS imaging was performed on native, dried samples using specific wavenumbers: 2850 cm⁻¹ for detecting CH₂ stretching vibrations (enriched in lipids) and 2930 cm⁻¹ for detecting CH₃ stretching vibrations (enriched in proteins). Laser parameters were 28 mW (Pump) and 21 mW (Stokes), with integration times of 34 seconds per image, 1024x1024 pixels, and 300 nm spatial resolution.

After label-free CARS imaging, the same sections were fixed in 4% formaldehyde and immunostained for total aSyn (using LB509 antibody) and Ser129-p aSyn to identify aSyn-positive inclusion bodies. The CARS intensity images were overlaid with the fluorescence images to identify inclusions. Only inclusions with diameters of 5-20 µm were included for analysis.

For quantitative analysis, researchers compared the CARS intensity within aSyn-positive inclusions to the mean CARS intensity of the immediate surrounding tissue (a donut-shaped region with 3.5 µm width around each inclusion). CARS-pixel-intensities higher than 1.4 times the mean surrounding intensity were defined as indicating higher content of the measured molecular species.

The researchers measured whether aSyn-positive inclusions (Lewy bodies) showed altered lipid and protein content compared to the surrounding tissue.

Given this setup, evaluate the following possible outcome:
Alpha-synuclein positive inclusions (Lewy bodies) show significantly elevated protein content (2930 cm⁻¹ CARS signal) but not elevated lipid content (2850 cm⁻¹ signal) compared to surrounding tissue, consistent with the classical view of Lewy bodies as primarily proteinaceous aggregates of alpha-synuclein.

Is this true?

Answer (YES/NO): NO